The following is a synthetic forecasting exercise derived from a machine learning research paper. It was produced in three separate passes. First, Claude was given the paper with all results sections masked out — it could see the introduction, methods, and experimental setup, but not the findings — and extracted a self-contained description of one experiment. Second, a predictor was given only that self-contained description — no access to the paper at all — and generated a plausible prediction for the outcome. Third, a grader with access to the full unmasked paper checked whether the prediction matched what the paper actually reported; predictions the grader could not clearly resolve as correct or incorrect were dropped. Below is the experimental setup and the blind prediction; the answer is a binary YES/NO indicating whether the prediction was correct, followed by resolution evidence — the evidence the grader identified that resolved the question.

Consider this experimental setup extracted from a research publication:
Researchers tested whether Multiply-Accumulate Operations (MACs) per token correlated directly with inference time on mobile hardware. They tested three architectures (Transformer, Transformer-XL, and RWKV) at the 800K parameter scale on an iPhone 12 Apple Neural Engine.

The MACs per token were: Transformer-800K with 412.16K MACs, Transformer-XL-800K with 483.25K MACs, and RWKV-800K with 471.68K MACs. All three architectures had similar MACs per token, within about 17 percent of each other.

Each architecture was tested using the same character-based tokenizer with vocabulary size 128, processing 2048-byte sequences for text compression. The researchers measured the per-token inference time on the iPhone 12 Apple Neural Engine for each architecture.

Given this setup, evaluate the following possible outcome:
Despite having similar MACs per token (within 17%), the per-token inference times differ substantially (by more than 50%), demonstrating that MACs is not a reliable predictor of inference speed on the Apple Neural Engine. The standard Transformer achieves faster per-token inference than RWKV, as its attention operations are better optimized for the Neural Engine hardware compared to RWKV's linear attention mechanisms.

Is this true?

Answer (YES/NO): NO